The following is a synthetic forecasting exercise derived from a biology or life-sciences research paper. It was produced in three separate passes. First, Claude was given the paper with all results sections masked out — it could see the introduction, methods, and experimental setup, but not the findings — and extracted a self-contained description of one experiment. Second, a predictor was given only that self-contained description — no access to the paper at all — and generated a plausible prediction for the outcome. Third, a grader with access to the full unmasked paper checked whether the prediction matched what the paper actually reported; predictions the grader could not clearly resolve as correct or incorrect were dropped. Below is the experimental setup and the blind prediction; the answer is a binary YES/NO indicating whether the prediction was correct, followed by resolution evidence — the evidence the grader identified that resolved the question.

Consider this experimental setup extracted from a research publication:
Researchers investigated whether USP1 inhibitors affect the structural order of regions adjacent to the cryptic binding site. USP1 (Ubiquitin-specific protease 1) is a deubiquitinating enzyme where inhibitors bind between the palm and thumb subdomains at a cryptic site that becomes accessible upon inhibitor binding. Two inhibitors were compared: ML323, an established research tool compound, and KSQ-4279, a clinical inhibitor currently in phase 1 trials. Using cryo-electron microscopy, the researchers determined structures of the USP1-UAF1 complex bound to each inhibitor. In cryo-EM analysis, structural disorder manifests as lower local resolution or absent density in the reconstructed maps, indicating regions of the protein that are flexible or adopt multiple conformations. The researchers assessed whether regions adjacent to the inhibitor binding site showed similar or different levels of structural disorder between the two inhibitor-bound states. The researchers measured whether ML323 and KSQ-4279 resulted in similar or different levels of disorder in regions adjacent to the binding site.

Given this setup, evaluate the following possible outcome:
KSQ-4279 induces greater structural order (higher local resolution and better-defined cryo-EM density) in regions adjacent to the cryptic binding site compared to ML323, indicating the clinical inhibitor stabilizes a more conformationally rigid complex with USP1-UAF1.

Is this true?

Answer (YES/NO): NO